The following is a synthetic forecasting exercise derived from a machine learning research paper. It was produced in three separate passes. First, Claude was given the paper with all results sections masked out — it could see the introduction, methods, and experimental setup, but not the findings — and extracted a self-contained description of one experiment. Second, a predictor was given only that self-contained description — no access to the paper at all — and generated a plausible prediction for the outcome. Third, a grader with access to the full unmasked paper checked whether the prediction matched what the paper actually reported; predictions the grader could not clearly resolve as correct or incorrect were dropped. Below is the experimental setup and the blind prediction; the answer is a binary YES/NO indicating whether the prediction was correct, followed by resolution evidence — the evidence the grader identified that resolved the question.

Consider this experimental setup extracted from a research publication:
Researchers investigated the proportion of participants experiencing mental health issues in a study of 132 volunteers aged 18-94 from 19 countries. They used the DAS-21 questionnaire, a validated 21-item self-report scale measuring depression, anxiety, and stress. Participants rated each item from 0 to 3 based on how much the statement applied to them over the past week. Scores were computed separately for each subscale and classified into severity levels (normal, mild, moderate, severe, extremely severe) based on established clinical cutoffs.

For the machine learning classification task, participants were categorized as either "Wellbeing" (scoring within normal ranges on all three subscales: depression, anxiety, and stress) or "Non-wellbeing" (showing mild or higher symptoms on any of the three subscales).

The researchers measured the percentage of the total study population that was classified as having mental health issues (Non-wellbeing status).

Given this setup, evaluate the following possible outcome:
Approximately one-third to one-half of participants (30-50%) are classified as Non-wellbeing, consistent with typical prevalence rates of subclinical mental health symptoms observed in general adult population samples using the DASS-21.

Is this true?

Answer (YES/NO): NO